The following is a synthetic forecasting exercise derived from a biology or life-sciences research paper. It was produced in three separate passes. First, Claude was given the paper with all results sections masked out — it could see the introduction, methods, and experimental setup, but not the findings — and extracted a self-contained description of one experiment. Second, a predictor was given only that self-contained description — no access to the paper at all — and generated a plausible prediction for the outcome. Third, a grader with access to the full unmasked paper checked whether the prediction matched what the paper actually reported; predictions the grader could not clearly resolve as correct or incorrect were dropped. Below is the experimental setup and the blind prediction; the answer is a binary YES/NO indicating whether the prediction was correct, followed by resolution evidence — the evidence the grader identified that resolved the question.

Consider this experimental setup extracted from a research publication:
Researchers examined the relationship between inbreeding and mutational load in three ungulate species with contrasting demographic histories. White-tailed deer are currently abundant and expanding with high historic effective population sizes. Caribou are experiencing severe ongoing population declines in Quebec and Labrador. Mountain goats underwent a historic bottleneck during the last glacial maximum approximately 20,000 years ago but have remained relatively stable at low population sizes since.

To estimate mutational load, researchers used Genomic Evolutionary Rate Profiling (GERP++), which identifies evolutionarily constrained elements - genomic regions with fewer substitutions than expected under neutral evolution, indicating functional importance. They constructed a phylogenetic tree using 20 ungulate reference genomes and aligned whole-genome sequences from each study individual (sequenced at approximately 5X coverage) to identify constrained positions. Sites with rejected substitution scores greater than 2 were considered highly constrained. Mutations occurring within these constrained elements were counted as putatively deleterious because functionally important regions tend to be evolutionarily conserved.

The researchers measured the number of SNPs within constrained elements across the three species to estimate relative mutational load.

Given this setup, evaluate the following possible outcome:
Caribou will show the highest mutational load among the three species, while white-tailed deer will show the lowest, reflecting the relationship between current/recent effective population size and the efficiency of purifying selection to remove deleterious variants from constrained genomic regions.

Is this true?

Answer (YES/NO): NO